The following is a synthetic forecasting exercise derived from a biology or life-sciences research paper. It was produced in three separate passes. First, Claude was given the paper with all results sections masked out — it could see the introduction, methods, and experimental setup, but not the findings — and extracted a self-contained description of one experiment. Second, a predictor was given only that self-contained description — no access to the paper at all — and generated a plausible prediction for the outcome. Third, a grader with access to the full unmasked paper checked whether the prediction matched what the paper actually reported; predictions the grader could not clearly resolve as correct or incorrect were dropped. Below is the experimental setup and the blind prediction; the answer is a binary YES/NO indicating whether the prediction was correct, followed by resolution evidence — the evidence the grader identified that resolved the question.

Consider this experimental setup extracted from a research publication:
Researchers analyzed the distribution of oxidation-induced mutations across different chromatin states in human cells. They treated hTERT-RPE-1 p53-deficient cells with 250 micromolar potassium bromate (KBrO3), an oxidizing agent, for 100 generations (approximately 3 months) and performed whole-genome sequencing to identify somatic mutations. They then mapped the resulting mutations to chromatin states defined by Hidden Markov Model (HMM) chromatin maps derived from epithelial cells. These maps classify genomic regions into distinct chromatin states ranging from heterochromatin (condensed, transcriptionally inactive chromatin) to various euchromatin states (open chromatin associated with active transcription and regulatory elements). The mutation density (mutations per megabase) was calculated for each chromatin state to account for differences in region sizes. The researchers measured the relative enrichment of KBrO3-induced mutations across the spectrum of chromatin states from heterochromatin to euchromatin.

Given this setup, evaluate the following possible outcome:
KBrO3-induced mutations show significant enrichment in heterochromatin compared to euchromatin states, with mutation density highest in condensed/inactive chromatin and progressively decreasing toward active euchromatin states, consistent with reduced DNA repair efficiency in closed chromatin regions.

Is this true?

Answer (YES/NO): YES